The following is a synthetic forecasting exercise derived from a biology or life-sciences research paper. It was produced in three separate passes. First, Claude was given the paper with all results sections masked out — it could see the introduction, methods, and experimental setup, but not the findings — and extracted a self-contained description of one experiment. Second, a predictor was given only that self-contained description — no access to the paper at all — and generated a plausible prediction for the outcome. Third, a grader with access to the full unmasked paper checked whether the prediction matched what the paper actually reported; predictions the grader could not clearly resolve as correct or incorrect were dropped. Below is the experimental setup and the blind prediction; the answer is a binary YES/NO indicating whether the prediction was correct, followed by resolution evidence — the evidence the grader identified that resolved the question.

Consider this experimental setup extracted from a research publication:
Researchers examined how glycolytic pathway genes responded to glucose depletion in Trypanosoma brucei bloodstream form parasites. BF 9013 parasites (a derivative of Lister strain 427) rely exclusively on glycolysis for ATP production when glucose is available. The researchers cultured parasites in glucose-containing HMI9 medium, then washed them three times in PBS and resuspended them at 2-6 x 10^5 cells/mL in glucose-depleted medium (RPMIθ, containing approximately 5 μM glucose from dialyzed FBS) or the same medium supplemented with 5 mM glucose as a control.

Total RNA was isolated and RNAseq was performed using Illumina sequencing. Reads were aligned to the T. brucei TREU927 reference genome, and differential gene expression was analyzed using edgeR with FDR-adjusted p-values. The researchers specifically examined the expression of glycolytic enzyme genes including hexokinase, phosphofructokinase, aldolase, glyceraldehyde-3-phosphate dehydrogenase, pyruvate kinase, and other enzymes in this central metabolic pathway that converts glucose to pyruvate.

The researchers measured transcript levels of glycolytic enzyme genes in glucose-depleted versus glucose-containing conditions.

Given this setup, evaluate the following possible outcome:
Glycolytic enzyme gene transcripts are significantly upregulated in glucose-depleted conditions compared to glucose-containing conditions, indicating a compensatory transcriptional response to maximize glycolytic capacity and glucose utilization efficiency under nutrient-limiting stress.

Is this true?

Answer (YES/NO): NO